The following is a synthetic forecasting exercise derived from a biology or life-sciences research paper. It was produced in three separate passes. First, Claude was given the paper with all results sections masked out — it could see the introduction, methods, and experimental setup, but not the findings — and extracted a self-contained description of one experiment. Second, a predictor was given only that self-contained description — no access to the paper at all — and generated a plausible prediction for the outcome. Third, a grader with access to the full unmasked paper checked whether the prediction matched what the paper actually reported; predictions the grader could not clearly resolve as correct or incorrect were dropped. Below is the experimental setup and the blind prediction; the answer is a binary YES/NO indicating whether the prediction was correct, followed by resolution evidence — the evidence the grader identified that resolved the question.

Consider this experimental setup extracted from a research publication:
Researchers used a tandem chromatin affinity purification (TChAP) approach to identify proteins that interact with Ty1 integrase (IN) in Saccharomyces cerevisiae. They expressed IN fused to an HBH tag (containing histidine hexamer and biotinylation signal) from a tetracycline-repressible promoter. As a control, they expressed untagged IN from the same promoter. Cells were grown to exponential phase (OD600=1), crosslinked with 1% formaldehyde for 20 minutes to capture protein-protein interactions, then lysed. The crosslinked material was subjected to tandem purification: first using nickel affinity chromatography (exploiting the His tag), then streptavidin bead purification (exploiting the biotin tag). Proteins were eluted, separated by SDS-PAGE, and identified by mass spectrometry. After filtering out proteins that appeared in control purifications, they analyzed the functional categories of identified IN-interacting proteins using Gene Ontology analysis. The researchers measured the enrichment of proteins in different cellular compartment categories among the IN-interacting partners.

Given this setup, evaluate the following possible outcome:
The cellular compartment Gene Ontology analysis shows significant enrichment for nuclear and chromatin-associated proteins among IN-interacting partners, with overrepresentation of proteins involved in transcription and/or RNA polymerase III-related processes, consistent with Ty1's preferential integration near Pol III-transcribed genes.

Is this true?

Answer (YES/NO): YES